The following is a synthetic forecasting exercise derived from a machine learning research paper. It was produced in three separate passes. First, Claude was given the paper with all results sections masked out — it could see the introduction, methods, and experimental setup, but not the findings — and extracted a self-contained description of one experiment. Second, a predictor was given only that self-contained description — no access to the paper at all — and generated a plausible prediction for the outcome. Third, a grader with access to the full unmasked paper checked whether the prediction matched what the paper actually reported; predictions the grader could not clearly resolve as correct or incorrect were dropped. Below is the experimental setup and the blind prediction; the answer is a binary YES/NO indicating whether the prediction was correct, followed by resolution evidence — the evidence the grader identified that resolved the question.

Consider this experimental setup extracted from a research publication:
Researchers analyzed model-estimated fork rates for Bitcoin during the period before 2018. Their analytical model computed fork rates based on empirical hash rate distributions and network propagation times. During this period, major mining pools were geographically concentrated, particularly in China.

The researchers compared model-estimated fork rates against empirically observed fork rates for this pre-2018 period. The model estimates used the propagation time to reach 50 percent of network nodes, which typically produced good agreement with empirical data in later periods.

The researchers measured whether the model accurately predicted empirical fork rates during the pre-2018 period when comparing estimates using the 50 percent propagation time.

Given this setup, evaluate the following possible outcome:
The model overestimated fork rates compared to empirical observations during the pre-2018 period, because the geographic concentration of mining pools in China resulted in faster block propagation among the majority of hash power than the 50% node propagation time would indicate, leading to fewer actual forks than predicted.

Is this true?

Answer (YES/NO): YES